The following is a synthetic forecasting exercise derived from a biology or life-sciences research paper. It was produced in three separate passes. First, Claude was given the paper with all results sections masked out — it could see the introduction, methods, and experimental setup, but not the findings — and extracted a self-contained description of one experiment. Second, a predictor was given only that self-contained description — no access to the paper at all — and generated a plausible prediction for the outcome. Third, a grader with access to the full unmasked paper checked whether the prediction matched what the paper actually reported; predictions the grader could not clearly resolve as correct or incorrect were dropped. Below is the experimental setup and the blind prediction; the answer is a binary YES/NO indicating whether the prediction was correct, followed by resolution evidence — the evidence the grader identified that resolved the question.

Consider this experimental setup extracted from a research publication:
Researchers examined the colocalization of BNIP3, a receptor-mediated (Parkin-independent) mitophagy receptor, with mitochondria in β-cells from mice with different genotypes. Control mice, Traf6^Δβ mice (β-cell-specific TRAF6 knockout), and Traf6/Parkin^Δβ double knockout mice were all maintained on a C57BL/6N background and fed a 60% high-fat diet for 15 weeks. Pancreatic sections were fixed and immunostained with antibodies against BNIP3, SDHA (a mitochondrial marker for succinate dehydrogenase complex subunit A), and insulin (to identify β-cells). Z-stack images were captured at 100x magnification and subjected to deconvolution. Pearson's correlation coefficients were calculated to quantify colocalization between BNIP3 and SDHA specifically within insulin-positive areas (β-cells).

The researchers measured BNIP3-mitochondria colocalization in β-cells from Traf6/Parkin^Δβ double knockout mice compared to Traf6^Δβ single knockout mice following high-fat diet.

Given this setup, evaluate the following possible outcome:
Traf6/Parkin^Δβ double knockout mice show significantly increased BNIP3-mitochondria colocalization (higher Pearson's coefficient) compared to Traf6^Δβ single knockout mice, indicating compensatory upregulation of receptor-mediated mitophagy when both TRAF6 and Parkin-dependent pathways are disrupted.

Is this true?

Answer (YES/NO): NO